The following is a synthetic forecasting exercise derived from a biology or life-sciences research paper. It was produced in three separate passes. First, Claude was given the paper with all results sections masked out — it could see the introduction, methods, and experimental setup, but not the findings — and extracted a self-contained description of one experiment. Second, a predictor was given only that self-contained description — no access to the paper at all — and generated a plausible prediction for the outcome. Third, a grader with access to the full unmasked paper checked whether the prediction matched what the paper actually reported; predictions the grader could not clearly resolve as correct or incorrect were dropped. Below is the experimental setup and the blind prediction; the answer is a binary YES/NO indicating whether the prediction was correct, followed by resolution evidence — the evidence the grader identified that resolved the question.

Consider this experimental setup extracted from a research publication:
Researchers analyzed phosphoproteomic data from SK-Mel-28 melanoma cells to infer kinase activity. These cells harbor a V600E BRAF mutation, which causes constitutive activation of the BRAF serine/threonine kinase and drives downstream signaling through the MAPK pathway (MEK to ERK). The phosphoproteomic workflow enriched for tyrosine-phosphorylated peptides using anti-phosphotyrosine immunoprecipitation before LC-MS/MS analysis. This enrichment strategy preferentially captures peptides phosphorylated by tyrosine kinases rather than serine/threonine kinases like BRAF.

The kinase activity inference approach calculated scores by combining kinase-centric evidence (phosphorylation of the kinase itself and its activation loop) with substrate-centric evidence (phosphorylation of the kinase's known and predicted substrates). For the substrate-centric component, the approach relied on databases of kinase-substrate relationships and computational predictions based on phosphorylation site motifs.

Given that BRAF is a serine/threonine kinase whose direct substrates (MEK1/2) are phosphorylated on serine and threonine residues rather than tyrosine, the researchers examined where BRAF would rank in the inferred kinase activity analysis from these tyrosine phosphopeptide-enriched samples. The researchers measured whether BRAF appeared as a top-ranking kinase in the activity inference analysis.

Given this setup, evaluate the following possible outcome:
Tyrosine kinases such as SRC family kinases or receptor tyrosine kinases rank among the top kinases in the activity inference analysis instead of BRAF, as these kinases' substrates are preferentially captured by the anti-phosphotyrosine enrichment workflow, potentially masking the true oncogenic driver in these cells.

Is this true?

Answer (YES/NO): YES